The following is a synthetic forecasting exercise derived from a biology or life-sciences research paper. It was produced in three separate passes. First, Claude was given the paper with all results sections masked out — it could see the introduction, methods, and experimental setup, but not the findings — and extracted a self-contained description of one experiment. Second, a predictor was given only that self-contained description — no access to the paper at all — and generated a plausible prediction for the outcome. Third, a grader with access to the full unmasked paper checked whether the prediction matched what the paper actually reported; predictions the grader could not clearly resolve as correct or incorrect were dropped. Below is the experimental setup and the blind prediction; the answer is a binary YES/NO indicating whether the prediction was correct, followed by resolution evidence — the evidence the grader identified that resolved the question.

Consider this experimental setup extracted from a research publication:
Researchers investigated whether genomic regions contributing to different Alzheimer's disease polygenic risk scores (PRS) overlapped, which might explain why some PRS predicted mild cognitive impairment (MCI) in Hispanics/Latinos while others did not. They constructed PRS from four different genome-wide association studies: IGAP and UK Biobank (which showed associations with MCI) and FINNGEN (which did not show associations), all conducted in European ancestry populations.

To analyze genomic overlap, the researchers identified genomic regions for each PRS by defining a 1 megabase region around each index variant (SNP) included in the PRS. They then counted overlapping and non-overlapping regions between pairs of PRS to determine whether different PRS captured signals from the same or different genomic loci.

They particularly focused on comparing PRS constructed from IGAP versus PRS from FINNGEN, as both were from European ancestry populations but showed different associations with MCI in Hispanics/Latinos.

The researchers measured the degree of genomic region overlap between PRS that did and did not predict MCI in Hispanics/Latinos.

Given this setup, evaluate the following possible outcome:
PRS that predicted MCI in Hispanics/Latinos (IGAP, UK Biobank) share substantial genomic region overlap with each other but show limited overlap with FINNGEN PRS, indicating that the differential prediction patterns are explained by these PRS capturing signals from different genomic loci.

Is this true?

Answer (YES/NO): NO